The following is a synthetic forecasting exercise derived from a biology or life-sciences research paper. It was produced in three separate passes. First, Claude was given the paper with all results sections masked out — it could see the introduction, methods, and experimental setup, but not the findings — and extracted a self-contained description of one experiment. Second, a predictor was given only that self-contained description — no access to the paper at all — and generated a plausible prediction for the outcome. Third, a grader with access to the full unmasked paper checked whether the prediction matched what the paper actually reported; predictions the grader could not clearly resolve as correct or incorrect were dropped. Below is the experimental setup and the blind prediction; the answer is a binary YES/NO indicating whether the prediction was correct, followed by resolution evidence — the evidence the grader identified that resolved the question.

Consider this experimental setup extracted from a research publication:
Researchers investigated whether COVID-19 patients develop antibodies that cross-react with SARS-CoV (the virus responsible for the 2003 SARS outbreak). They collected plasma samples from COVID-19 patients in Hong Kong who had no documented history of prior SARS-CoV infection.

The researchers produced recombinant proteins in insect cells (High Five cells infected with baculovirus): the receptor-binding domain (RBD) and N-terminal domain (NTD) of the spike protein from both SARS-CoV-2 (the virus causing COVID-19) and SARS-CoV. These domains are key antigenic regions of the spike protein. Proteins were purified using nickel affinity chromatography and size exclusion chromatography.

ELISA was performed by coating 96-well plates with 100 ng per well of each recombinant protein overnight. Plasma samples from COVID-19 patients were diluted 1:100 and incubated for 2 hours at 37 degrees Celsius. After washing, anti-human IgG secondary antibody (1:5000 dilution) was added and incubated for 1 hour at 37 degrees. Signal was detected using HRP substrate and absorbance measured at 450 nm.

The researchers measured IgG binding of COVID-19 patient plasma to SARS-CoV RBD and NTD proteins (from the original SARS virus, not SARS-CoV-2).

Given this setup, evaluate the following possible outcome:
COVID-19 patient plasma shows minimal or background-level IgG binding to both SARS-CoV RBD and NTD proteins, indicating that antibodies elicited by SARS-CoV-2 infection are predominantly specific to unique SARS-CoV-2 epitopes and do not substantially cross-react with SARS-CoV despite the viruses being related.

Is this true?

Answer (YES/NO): NO